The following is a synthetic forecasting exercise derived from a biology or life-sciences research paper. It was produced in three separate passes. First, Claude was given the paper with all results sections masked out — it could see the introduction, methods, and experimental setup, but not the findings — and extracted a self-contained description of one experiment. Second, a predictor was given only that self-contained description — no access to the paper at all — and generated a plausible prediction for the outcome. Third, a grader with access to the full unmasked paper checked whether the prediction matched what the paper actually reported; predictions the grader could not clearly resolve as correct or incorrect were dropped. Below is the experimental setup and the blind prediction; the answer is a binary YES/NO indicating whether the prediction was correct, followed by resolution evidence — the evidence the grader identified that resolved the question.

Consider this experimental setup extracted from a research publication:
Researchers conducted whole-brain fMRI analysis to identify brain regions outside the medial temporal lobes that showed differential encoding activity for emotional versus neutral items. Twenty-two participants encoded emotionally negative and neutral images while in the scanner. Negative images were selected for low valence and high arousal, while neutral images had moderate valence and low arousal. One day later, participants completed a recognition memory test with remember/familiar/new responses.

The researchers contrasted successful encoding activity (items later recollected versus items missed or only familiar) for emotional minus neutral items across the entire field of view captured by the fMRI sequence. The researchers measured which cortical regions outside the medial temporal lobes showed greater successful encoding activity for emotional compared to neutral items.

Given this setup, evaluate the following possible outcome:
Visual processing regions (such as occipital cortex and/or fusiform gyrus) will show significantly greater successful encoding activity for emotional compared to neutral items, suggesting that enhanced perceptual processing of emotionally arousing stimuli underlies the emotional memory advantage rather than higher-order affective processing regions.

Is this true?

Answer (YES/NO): YES